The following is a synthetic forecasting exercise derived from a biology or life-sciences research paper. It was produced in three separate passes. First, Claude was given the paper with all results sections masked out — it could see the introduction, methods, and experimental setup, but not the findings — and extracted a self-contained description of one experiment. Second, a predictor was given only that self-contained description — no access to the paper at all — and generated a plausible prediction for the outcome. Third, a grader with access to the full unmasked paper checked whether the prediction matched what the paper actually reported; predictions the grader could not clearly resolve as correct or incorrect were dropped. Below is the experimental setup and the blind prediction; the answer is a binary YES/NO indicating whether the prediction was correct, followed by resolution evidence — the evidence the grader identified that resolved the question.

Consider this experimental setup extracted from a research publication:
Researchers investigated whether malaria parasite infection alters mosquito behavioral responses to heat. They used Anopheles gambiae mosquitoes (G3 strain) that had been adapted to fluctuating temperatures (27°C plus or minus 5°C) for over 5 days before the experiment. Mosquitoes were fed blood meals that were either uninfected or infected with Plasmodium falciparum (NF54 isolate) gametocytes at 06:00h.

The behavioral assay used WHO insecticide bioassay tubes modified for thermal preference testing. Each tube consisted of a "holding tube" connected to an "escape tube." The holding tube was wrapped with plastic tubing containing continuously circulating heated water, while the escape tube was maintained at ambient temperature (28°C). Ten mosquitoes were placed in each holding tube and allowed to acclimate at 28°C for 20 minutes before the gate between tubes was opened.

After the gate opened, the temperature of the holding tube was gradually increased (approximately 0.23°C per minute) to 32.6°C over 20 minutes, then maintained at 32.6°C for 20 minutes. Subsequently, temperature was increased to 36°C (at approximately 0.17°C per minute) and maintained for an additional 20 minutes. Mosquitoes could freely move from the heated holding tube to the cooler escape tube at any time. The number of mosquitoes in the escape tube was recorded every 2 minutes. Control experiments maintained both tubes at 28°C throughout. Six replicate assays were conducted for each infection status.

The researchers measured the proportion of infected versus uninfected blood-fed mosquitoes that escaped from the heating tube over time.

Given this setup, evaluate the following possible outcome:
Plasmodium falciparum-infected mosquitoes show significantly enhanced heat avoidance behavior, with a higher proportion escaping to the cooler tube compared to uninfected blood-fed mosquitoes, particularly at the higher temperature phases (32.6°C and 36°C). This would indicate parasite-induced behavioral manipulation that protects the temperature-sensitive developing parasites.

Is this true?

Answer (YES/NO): NO